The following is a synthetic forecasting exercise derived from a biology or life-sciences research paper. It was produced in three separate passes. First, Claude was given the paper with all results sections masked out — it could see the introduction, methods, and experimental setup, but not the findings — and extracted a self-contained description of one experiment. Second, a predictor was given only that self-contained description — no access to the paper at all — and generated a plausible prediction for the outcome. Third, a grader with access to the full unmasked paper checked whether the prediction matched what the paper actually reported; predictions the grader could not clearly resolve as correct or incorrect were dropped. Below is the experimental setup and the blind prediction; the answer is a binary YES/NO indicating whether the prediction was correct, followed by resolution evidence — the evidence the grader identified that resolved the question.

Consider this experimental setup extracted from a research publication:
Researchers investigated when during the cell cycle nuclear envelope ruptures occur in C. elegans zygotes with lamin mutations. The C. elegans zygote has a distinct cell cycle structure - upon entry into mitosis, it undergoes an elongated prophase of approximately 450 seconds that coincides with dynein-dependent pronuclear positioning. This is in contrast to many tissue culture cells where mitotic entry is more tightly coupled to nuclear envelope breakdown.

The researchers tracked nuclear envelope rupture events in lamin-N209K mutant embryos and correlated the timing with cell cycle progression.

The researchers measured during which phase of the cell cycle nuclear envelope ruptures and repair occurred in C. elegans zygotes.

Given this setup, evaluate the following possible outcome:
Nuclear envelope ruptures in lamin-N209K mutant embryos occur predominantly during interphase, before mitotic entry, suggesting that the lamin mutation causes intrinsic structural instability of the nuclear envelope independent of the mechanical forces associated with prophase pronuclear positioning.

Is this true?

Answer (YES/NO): YES